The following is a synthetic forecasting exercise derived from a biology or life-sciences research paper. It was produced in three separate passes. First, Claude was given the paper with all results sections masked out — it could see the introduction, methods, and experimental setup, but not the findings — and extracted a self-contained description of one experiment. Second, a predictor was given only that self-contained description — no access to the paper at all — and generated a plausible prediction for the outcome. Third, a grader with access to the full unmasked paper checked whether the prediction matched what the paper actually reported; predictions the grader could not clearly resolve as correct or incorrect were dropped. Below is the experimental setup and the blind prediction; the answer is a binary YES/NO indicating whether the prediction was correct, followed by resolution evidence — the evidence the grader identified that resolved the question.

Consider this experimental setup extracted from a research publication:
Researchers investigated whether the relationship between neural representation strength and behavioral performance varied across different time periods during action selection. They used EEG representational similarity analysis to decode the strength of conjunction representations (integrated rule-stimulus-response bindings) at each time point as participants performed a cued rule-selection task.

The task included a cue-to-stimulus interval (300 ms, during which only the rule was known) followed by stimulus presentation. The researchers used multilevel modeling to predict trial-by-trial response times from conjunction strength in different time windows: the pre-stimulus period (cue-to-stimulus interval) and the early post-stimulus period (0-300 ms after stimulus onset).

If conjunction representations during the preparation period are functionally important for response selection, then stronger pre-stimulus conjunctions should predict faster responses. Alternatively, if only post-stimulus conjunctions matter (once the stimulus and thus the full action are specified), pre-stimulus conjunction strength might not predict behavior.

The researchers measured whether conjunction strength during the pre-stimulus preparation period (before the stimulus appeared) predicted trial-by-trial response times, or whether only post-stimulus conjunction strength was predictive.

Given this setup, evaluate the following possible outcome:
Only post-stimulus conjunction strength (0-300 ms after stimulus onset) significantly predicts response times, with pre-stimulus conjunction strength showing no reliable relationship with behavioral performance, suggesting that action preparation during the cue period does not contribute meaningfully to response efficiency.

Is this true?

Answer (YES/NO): YES